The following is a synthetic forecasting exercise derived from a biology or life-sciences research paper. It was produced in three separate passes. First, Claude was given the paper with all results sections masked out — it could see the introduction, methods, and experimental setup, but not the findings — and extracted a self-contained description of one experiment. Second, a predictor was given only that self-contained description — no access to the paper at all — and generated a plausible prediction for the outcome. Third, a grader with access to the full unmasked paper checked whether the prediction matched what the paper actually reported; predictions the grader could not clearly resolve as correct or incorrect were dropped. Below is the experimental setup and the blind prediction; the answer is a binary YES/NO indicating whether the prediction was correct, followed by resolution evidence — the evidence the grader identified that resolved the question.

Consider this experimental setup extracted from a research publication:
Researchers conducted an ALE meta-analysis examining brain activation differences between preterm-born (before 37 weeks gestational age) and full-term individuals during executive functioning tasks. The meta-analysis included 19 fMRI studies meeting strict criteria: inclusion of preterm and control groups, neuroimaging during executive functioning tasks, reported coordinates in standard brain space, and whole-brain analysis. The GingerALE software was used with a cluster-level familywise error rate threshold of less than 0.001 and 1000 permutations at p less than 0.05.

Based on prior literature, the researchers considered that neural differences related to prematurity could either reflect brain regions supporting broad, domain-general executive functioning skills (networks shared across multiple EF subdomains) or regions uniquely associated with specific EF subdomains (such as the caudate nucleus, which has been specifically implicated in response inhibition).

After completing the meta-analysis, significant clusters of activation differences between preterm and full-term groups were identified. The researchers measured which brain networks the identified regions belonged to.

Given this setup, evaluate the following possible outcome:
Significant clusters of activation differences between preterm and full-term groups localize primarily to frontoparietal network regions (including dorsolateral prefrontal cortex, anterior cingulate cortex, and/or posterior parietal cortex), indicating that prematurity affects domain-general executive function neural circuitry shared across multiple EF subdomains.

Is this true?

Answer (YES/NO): NO